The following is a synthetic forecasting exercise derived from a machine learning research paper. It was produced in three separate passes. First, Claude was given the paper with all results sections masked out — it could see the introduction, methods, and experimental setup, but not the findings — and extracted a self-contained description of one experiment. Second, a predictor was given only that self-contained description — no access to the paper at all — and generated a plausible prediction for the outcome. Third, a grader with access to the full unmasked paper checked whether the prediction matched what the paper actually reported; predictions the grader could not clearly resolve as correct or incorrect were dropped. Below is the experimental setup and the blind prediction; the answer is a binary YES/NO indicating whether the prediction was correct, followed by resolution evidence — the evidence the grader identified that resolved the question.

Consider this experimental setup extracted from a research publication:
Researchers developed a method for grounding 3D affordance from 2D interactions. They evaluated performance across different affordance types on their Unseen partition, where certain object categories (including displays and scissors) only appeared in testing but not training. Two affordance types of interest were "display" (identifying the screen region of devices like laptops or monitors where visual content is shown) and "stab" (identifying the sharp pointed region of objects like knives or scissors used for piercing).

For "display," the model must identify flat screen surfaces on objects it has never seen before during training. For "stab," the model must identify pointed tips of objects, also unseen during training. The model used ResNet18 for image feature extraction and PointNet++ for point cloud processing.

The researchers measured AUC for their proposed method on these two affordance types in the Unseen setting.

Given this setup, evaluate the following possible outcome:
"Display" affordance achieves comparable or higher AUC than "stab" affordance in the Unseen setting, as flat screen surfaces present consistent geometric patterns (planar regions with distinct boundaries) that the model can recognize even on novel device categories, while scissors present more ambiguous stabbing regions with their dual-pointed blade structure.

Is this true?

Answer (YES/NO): NO